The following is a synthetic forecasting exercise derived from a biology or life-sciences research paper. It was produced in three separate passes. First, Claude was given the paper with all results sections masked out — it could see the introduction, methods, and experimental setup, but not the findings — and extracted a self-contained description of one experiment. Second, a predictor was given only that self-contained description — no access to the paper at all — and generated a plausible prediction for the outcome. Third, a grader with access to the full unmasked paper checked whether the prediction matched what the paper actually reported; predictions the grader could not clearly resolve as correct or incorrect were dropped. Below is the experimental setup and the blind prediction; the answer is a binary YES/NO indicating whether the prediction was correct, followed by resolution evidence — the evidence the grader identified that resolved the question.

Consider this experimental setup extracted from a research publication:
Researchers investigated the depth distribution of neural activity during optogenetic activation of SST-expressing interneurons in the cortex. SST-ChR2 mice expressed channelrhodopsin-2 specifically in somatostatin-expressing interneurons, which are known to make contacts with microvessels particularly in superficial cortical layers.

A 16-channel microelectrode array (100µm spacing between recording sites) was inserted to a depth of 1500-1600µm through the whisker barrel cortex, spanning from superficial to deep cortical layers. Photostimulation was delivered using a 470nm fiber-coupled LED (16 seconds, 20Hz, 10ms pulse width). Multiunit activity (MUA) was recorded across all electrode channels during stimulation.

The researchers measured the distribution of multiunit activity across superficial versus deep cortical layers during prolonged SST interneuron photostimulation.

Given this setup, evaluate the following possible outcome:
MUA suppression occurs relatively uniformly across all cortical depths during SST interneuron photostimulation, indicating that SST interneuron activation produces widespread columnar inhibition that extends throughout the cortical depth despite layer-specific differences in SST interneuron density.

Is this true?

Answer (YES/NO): NO